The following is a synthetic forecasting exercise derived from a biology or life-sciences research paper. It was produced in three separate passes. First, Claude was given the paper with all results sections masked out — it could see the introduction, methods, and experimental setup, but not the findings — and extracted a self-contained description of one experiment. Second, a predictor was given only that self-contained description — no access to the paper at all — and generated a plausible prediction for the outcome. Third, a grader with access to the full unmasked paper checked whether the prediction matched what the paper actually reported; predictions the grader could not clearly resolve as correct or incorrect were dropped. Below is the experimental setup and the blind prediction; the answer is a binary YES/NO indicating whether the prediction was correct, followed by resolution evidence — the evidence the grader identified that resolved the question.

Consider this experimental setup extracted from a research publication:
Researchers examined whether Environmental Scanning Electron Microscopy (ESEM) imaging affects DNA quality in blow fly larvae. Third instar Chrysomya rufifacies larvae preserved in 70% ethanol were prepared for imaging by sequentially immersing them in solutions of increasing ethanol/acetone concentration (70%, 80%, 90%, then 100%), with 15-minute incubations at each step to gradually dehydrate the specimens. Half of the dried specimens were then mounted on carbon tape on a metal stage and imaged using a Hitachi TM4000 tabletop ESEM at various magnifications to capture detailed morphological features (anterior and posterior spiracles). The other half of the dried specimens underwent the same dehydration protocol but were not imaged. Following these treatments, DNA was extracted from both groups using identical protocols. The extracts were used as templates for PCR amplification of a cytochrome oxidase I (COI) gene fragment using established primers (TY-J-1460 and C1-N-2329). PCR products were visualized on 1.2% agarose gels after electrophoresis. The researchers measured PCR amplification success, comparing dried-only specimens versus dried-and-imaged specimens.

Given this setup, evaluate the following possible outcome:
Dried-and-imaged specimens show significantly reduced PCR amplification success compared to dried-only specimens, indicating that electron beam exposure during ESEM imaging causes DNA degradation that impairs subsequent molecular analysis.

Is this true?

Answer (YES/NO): NO